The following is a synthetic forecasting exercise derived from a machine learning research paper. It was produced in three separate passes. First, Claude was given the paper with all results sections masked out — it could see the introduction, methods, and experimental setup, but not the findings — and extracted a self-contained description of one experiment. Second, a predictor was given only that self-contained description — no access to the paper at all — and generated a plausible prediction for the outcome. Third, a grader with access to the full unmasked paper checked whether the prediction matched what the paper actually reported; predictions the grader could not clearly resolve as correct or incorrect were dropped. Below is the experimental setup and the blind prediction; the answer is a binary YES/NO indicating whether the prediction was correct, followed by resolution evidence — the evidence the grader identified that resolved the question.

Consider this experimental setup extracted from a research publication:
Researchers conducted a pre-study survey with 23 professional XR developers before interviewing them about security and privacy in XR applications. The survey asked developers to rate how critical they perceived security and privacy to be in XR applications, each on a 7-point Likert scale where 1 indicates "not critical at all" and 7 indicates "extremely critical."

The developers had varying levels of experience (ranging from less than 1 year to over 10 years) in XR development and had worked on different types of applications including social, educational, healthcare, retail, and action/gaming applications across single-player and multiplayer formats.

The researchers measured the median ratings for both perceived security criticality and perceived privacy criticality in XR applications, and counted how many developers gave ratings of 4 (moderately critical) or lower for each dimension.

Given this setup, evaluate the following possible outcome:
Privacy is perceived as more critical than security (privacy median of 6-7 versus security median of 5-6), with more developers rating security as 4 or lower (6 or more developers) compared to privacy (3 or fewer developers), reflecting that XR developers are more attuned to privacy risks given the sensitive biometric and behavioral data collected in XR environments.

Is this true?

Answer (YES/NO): NO